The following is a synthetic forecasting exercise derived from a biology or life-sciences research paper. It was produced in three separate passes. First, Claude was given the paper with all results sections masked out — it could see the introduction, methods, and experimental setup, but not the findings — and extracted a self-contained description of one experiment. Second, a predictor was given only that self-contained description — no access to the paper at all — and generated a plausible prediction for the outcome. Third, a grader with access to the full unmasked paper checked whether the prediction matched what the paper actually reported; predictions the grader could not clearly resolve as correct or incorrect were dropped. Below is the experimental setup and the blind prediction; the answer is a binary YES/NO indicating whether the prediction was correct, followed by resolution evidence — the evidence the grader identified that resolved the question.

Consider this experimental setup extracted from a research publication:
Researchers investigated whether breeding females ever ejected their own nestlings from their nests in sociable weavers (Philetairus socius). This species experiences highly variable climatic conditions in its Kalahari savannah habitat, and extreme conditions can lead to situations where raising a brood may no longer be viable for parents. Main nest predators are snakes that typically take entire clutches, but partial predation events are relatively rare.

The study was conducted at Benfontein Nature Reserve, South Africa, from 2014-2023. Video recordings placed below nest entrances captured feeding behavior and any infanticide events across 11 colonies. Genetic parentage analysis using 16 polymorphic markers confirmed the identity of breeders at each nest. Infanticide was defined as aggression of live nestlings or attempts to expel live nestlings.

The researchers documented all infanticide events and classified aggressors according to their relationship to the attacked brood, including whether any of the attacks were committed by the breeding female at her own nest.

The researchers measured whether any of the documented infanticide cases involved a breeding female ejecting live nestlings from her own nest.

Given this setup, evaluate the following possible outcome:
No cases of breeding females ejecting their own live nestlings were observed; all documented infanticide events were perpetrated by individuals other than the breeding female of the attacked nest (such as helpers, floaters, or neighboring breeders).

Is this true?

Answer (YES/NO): NO